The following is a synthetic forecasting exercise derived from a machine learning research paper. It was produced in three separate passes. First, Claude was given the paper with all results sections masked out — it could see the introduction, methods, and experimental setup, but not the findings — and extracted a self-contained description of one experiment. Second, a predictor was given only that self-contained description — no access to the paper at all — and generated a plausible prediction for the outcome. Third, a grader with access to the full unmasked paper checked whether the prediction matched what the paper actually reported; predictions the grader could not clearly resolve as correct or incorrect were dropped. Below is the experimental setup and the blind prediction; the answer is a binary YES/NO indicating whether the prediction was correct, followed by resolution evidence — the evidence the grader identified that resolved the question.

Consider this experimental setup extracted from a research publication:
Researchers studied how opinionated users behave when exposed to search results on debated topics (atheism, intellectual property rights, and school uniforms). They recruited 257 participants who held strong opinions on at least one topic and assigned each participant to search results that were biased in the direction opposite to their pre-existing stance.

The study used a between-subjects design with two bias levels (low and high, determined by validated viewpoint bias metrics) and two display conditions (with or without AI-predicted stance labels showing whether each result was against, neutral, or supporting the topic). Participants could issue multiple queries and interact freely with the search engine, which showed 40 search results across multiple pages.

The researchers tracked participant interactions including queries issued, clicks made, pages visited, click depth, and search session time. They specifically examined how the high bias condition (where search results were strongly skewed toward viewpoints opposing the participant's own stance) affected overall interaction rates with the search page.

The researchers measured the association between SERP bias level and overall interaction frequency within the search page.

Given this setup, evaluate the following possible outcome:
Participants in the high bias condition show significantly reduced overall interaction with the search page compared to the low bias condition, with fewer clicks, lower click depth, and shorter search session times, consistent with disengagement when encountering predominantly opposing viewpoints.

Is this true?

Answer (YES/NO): NO